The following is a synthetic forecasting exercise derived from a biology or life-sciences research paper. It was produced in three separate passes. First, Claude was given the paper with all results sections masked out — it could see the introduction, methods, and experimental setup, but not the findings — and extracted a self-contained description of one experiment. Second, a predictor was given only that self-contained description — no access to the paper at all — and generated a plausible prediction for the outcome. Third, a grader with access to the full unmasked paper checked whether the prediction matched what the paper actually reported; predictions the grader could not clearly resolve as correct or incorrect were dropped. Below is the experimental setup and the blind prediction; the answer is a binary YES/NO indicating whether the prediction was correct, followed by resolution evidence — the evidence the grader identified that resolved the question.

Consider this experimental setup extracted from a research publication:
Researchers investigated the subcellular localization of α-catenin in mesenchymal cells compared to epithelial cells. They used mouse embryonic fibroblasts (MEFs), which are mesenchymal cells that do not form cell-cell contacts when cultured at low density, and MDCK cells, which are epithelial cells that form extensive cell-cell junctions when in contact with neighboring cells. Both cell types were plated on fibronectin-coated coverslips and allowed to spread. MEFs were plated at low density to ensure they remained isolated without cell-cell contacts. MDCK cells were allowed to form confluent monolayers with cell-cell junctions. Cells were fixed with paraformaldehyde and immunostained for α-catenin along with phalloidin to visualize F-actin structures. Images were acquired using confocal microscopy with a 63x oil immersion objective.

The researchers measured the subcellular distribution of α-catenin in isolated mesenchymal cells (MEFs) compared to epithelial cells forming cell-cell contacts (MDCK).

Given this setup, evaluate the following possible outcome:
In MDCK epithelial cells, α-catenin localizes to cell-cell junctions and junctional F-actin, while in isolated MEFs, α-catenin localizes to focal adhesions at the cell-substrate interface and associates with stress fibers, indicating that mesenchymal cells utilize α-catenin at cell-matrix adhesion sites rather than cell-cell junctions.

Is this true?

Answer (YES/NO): NO